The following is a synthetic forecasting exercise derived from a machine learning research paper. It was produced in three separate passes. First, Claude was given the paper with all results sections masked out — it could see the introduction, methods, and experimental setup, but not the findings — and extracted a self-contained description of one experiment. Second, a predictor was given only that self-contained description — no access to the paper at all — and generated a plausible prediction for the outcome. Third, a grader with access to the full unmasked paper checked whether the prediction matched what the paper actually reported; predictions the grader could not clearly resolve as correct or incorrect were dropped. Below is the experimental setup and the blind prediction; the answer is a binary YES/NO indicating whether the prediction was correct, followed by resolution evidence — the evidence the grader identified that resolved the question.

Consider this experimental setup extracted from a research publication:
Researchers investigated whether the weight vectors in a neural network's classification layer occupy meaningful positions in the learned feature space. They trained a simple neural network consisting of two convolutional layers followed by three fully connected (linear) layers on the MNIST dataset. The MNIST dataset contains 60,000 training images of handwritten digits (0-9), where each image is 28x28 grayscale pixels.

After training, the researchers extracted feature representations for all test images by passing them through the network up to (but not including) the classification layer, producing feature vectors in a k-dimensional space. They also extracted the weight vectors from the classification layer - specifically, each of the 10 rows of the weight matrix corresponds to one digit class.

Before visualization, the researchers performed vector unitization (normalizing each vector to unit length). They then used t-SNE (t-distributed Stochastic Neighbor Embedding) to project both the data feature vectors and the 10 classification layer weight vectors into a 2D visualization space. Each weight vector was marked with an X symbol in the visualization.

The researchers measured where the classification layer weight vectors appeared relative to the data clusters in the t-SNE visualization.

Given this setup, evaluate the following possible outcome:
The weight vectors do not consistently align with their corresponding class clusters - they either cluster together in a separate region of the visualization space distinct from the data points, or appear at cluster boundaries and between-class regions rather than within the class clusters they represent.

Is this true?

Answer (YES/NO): NO